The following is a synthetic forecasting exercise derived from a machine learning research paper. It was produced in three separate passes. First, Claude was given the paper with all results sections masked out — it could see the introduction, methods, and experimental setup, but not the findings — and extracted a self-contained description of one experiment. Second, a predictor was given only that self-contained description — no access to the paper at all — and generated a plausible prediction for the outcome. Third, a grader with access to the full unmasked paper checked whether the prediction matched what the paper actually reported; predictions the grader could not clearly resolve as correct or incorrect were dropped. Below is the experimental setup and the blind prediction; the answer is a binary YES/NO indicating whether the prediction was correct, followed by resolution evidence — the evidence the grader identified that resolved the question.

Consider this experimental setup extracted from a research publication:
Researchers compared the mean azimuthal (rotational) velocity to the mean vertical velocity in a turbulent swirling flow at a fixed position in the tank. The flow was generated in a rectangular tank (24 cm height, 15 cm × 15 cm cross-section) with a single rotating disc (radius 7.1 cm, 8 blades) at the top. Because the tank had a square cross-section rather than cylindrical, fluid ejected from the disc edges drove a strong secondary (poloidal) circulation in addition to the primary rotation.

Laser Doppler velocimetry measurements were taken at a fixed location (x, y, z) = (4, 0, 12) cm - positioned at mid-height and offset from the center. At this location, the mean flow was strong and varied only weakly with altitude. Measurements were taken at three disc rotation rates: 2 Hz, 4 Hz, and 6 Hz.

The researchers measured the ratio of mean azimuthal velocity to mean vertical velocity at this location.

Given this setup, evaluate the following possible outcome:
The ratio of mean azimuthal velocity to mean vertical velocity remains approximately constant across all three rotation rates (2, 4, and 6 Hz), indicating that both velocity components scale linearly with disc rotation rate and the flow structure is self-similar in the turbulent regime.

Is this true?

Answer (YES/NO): YES